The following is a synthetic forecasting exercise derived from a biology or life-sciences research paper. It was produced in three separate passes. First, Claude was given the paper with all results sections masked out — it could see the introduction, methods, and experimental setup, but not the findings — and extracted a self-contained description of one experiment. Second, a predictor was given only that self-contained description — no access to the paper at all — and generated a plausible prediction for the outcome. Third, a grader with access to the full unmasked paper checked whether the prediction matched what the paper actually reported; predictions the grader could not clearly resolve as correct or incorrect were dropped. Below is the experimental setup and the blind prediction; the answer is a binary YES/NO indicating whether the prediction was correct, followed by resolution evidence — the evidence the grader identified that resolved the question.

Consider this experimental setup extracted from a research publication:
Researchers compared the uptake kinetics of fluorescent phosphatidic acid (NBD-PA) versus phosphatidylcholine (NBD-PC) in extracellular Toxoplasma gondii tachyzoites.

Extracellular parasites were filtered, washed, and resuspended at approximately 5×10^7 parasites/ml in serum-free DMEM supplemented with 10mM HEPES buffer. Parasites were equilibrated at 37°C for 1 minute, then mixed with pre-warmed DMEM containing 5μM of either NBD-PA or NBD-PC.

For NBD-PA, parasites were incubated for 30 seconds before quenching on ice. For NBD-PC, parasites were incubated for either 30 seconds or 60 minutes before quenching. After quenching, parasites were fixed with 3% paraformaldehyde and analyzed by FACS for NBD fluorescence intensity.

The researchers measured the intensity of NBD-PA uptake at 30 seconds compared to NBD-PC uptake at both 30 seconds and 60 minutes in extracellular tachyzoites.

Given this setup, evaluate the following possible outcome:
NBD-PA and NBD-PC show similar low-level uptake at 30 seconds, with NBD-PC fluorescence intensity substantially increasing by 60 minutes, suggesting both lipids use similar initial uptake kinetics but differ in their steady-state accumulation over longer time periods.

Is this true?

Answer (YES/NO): NO